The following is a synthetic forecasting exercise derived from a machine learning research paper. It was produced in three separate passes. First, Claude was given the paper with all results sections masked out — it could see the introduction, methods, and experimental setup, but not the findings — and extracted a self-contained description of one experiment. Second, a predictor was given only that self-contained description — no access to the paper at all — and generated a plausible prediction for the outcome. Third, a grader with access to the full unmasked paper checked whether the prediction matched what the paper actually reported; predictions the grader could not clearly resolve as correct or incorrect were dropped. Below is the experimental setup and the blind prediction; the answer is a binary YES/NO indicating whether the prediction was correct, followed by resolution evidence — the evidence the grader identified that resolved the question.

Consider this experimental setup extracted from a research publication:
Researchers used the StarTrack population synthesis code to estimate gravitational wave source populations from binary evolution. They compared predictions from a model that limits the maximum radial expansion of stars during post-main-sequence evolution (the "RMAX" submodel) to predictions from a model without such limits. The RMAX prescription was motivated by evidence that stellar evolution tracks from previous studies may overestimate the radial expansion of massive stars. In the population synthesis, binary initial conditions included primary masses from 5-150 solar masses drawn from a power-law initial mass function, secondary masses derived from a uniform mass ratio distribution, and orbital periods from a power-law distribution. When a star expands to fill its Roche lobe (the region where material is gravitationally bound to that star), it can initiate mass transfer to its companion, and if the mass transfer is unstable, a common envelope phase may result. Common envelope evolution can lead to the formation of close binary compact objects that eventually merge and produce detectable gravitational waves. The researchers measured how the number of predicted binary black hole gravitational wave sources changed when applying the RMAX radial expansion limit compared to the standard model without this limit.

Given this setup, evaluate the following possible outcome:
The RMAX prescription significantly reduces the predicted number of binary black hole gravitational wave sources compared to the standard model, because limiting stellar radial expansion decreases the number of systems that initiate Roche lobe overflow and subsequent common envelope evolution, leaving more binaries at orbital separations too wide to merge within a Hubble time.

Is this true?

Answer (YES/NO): YES